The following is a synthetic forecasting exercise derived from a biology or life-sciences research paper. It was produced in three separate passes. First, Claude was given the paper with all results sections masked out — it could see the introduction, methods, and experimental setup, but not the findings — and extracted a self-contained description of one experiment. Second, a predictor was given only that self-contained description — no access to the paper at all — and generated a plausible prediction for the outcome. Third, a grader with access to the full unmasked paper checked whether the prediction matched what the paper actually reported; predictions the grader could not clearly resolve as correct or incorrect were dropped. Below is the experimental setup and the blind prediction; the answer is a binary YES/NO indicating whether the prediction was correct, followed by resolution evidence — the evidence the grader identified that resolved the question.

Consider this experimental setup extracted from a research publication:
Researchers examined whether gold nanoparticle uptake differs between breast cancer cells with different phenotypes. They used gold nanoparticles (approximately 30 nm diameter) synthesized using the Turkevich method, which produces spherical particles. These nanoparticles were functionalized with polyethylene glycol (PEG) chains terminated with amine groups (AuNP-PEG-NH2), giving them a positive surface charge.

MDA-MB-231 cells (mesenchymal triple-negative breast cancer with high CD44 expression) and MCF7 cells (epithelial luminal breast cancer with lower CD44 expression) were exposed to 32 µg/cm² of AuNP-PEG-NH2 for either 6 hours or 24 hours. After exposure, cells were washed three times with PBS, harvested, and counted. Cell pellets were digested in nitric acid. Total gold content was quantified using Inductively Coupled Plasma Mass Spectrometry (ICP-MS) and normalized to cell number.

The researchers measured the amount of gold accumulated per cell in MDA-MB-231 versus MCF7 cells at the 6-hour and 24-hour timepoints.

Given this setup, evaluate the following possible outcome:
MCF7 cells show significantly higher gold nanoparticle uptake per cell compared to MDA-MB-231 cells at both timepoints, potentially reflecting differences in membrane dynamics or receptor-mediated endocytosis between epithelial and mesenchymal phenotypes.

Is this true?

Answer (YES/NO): NO